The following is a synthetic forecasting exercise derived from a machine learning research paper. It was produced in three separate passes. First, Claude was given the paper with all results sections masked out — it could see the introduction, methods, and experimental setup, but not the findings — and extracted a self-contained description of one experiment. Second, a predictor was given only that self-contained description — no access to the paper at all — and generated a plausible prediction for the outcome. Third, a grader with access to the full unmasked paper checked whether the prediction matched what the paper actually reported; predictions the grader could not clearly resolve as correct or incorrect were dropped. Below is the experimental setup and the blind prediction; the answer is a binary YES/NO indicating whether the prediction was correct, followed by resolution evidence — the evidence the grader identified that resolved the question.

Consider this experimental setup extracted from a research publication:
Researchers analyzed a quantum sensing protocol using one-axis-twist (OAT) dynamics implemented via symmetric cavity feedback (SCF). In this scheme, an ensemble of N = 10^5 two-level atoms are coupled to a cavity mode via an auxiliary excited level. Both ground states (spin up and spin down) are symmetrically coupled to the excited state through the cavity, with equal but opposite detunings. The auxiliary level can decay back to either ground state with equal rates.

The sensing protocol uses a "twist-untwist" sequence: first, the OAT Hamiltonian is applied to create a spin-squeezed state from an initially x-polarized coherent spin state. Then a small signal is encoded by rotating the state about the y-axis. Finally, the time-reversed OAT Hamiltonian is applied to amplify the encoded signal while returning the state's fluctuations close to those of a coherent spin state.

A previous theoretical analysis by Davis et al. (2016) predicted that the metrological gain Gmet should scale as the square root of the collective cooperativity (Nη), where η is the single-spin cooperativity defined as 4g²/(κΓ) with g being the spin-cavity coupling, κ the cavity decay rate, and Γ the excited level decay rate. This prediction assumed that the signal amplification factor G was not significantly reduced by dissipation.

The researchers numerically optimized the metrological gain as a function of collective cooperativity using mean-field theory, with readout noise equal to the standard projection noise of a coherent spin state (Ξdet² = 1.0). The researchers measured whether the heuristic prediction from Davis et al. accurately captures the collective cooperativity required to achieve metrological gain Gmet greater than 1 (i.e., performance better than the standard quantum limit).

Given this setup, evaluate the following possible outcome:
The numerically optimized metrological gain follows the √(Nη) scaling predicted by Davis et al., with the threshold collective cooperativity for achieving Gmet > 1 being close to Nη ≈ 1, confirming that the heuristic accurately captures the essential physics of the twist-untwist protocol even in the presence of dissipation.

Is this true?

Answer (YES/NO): NO